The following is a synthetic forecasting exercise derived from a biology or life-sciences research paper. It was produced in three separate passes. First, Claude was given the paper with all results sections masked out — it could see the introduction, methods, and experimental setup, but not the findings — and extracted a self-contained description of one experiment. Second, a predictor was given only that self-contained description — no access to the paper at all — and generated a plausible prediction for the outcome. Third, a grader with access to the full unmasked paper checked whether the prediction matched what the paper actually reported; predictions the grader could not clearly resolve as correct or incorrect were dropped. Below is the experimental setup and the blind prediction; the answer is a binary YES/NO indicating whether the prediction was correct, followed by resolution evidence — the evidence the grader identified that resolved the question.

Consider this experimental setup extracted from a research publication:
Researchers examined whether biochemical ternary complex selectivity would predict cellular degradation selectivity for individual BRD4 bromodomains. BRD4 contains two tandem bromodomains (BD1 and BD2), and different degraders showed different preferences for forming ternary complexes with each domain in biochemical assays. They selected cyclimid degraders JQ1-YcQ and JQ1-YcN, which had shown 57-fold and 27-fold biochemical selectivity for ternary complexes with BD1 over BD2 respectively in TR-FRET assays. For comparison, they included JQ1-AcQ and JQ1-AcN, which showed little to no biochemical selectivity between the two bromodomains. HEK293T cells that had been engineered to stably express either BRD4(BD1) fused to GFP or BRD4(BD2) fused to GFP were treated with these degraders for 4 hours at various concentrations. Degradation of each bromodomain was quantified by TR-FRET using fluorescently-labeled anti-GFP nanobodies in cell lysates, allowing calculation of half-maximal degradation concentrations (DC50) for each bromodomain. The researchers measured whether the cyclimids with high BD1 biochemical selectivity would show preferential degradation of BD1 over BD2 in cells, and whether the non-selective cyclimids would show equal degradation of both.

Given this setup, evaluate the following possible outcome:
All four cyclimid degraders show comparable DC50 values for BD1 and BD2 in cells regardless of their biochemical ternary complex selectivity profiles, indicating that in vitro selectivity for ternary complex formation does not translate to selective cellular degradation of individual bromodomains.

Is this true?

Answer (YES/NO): NO